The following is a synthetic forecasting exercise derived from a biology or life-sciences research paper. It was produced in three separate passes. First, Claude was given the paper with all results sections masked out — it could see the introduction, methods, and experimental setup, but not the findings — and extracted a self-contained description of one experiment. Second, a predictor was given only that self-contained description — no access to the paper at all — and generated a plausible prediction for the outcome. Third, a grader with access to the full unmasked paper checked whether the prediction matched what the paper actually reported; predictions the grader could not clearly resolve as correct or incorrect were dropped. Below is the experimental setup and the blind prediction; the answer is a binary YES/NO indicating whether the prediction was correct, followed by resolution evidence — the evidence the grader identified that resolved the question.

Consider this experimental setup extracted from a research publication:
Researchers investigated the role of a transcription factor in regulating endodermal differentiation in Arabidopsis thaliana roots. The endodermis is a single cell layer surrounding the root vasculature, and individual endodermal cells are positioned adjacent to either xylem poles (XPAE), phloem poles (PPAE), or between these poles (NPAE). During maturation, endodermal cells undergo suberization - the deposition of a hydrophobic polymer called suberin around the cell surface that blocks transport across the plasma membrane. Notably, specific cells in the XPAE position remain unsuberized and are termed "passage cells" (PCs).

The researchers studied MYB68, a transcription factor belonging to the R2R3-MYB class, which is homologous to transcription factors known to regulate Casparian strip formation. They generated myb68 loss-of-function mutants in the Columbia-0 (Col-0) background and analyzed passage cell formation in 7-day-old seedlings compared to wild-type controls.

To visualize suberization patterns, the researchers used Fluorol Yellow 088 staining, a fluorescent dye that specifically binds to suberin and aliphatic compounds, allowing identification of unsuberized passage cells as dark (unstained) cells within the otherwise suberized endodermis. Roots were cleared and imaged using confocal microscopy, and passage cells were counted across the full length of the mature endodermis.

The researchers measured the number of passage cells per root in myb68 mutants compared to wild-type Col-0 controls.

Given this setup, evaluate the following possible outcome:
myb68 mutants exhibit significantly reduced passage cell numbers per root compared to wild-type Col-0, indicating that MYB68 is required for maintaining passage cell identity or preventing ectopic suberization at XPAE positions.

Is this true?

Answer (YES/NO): NO